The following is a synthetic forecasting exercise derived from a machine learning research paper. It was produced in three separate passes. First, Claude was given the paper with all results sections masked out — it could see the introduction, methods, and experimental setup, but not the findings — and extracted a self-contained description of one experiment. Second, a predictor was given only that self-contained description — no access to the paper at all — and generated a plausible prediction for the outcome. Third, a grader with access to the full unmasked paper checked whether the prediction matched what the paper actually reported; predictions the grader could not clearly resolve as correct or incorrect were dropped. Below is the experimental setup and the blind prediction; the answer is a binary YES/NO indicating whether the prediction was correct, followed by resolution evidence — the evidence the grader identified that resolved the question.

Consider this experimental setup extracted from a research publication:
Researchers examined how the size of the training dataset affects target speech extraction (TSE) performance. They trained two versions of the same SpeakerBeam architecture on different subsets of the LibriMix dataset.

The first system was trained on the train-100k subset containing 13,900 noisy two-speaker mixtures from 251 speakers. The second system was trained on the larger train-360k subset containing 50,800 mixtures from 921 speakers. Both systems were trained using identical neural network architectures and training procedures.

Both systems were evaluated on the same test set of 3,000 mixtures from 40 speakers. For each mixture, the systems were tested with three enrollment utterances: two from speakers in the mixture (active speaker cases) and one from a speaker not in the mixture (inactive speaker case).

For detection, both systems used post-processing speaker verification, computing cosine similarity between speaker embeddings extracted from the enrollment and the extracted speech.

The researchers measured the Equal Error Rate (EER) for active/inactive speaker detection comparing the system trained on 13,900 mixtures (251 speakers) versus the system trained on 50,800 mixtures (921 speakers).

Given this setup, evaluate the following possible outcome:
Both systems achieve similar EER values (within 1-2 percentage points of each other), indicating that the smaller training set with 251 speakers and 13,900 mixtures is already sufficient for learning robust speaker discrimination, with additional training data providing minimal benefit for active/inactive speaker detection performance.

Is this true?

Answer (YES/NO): NO